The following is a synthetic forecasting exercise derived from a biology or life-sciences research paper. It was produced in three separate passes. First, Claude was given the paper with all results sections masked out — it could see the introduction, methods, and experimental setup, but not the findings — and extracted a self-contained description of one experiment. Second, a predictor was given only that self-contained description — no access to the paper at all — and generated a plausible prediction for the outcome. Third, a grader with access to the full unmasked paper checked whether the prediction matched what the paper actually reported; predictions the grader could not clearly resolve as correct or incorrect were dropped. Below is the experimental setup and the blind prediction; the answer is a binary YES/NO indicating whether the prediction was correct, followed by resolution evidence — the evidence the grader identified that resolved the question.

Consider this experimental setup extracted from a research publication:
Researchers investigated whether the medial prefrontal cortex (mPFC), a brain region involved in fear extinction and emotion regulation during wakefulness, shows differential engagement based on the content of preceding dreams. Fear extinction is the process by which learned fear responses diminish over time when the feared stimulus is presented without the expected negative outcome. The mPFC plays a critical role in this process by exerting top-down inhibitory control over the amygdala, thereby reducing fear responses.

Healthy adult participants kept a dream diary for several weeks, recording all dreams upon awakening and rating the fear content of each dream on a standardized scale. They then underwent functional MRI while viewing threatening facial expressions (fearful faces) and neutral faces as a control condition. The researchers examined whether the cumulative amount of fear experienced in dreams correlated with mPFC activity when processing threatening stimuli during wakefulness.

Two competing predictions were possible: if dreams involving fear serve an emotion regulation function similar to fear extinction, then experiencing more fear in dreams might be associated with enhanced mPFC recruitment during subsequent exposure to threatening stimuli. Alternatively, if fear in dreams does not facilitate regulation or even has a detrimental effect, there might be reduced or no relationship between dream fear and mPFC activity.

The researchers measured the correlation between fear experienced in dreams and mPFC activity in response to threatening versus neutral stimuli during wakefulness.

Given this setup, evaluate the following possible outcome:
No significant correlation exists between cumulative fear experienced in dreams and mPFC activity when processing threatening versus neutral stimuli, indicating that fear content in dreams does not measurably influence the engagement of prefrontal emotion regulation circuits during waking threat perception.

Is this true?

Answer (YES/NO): NO